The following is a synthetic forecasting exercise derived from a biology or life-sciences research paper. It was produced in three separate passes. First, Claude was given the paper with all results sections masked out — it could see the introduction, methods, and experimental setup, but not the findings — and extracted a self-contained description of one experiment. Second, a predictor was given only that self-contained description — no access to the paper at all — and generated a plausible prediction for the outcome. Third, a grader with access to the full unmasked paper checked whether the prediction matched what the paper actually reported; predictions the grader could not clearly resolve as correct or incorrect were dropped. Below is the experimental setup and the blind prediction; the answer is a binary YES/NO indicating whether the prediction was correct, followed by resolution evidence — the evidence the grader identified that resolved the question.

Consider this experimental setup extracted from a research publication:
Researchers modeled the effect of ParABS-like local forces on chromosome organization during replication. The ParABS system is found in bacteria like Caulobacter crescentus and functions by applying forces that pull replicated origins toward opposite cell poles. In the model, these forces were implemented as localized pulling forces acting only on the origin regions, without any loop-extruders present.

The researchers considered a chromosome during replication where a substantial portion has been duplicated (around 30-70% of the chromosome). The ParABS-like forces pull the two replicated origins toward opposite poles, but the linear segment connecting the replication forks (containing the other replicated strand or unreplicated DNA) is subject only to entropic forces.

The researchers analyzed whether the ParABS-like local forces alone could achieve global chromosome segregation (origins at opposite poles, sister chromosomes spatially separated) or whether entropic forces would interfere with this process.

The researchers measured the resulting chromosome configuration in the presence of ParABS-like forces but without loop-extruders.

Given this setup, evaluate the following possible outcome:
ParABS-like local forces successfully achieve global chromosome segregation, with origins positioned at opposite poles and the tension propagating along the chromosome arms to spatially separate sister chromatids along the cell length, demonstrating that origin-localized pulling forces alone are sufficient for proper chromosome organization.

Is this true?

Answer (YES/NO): NO